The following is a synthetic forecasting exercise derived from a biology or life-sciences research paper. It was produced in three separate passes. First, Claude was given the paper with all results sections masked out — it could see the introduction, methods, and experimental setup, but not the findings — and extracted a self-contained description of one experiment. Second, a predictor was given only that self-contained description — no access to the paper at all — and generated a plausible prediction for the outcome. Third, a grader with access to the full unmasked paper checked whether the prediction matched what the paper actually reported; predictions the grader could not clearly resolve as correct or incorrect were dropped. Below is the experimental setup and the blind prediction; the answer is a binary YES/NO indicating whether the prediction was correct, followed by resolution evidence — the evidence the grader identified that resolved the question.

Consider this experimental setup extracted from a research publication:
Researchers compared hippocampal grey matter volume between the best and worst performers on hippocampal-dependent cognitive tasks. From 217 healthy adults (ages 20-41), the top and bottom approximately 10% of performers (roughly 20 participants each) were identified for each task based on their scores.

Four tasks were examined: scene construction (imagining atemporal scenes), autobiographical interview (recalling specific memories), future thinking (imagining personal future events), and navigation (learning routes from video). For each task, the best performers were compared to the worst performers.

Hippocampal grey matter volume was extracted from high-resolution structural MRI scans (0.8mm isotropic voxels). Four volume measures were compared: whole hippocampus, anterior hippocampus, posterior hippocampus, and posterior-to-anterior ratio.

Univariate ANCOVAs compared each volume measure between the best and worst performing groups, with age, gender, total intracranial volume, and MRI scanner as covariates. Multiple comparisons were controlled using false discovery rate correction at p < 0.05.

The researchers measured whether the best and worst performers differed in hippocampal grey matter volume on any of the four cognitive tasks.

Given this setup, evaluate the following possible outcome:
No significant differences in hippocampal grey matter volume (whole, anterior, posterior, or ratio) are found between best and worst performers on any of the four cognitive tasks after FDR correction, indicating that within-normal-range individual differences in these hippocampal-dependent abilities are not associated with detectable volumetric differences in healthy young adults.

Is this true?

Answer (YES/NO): YES